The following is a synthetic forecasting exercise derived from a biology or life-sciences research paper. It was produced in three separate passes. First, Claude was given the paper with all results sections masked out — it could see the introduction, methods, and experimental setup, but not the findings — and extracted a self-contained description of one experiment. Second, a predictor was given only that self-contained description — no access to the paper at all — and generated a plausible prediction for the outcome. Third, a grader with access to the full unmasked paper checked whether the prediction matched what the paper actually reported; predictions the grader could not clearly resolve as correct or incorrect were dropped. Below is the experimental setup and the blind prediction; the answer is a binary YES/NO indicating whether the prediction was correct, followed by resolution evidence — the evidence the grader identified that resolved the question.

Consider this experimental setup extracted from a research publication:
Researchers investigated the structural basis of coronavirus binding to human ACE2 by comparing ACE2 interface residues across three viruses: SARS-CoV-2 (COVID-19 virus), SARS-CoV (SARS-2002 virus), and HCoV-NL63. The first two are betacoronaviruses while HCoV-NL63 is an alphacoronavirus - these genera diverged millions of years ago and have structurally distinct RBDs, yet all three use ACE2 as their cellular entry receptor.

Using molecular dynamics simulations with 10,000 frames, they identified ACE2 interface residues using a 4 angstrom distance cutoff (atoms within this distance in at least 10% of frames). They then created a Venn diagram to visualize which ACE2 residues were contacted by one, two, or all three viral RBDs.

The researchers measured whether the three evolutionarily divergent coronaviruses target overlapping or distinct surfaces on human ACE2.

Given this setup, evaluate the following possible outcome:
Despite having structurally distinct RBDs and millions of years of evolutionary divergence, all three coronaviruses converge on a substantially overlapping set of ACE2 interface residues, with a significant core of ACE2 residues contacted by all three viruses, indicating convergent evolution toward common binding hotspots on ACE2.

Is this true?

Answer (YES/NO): NO